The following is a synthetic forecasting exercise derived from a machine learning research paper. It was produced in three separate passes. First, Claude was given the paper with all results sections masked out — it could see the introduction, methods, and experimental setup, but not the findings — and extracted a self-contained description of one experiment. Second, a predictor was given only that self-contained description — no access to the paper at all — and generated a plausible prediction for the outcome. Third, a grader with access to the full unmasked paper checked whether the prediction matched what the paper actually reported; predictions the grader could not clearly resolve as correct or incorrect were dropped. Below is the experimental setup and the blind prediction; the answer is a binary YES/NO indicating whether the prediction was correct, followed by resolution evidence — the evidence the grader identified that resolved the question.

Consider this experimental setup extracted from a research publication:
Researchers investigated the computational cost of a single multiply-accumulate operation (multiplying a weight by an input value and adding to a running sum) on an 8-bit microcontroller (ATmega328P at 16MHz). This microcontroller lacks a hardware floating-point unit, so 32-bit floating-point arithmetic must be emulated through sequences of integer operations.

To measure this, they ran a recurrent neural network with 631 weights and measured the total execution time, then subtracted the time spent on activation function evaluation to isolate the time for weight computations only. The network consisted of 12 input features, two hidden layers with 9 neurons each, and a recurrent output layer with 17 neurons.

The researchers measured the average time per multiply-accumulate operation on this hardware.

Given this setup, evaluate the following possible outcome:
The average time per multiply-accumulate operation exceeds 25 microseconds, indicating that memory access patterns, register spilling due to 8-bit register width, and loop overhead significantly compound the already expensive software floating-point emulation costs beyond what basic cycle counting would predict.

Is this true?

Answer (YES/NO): NO